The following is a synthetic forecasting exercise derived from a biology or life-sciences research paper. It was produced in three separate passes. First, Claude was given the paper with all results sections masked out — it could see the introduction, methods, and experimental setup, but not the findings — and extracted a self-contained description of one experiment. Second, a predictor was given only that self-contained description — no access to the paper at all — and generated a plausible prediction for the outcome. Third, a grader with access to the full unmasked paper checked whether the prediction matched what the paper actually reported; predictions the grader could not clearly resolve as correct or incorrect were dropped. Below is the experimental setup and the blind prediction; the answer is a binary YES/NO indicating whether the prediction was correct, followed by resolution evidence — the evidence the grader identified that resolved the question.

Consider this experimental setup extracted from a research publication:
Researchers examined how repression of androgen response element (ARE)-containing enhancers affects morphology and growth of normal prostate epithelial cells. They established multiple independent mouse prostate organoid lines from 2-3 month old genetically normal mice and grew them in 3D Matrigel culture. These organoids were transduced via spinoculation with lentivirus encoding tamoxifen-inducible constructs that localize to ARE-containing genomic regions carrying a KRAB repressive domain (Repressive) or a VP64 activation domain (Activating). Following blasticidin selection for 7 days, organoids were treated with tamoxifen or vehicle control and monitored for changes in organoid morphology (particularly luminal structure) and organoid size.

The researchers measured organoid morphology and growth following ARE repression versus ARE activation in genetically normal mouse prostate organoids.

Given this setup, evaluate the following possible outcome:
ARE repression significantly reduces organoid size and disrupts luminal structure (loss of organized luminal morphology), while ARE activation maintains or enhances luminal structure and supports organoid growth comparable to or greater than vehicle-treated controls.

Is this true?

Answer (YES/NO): YES